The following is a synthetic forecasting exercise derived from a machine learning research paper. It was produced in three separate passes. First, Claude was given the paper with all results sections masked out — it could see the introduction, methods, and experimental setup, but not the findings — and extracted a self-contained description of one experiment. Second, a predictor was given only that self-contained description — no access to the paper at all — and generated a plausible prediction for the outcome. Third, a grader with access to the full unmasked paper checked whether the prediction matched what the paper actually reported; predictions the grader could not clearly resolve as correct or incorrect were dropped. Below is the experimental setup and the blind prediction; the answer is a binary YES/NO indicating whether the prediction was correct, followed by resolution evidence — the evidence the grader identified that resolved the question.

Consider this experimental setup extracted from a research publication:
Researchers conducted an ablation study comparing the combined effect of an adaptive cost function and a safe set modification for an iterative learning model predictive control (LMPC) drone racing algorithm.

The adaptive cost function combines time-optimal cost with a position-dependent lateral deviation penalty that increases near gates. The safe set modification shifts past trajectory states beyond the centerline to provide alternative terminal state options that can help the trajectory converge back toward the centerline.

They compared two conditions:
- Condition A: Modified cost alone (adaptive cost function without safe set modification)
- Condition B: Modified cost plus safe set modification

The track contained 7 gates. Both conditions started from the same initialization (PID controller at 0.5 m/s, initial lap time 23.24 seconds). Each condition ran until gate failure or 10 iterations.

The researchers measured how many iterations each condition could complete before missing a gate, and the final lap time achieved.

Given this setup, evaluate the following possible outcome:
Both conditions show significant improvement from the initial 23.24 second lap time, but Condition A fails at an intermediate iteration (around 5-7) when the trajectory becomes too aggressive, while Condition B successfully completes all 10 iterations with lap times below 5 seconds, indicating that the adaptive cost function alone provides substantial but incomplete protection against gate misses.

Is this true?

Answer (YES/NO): NO